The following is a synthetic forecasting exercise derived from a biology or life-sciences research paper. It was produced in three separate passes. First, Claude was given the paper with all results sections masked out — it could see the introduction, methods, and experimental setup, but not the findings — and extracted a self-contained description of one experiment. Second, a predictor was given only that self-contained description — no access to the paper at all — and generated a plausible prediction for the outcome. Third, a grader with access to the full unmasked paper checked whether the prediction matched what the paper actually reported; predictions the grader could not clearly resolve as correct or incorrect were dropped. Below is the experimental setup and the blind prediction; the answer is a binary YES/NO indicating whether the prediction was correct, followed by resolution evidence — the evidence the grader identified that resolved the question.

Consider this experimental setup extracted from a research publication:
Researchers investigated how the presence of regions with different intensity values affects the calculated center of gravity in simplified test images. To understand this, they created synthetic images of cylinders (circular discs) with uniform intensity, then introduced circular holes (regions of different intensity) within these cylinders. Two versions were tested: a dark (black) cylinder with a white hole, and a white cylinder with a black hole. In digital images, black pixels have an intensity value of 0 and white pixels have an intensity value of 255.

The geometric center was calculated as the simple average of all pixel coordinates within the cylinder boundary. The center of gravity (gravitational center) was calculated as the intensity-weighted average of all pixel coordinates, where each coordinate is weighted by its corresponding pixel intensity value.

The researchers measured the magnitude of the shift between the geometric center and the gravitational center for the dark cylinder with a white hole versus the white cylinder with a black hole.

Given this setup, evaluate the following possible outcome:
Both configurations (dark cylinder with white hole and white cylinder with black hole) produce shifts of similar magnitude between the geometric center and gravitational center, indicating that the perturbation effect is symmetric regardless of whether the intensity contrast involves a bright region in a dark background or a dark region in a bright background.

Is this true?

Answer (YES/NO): NO